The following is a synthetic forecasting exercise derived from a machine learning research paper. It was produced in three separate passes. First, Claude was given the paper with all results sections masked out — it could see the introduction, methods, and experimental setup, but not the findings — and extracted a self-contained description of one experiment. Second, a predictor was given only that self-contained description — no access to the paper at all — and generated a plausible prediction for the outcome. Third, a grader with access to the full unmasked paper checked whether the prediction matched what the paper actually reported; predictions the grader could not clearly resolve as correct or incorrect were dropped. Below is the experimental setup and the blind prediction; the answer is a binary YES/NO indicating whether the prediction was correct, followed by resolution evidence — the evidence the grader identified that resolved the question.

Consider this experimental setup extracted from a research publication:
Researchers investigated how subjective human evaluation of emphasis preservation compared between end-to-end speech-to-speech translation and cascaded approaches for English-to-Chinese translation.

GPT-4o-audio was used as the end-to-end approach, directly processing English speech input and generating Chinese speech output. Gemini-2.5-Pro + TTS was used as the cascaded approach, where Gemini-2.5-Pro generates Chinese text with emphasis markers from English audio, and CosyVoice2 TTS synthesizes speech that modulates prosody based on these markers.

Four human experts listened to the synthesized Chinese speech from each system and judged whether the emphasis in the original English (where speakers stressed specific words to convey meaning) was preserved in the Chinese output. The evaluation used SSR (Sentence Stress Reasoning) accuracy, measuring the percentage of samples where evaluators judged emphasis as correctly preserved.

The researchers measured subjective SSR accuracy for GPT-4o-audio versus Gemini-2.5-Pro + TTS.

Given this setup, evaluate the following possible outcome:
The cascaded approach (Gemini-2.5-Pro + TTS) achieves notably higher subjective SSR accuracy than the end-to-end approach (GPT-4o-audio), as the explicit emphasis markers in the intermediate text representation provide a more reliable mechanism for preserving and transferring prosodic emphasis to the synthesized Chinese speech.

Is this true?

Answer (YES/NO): YES